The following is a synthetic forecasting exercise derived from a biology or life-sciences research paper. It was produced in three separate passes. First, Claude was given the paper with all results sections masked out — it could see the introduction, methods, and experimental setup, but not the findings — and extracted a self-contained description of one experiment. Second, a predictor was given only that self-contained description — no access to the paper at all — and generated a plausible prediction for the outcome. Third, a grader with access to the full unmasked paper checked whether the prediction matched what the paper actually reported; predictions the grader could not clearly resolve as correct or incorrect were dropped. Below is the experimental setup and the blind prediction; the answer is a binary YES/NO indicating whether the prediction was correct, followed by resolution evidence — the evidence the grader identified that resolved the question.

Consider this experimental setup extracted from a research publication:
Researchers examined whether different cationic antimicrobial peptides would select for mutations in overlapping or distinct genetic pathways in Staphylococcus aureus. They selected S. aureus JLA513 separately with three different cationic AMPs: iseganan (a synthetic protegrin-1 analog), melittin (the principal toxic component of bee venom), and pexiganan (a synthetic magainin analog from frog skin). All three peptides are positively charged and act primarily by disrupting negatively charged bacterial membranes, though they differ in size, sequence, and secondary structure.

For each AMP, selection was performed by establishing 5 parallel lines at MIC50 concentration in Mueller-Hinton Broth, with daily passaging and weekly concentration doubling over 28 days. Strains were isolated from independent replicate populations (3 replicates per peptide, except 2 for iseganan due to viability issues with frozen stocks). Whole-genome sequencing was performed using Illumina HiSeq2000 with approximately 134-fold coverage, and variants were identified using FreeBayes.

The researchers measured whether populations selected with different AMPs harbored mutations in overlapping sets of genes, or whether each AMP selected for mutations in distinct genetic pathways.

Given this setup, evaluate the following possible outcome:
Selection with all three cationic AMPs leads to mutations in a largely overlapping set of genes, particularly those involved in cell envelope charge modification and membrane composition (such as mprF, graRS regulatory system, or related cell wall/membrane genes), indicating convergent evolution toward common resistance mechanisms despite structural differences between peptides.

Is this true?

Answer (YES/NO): NO